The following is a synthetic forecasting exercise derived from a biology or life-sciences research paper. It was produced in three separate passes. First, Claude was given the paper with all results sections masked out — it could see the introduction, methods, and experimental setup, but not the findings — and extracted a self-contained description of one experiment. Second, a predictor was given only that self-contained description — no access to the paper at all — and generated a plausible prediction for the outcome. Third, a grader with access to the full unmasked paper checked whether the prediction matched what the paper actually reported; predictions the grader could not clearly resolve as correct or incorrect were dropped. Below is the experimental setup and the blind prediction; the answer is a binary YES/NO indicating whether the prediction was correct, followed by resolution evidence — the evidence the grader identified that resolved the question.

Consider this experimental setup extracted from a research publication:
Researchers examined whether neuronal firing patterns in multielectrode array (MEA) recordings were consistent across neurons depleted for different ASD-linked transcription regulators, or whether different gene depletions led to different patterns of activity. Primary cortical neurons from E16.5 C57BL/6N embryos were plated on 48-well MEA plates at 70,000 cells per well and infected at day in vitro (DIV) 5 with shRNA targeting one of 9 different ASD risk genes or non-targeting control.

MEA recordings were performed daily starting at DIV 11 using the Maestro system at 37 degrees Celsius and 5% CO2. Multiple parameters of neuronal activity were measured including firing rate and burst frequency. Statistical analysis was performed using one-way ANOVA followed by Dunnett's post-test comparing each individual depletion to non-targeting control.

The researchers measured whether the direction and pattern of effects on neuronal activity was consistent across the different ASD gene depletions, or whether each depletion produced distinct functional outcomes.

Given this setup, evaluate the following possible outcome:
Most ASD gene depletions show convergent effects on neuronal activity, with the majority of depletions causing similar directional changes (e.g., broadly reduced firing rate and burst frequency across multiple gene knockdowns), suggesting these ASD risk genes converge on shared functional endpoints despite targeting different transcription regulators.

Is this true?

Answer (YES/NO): YES